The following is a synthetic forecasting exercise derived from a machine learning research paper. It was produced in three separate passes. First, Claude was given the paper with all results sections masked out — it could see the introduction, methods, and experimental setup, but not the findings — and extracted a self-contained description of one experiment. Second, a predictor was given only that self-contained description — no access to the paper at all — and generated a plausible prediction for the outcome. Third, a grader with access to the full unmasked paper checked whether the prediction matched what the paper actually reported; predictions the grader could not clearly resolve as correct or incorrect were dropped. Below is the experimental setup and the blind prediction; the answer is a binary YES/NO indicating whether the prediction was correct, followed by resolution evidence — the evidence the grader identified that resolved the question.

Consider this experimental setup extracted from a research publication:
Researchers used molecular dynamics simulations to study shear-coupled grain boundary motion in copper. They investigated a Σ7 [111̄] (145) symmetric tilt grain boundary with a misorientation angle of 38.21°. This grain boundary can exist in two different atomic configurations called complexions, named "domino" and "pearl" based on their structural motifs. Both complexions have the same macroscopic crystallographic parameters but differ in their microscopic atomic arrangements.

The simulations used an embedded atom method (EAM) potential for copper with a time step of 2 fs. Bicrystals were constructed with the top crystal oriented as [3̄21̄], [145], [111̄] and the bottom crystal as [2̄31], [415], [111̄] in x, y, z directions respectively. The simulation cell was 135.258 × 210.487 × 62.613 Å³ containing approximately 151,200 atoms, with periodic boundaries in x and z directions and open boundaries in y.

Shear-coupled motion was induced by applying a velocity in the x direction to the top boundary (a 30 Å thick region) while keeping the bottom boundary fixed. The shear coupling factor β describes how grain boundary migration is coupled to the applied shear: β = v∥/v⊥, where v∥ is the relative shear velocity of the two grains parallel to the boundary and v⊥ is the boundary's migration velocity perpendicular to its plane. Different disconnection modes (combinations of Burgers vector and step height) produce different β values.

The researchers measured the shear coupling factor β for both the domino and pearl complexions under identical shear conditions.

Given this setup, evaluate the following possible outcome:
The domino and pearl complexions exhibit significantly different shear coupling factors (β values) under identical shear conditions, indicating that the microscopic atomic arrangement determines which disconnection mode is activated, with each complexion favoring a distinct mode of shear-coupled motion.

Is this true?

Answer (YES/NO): YES